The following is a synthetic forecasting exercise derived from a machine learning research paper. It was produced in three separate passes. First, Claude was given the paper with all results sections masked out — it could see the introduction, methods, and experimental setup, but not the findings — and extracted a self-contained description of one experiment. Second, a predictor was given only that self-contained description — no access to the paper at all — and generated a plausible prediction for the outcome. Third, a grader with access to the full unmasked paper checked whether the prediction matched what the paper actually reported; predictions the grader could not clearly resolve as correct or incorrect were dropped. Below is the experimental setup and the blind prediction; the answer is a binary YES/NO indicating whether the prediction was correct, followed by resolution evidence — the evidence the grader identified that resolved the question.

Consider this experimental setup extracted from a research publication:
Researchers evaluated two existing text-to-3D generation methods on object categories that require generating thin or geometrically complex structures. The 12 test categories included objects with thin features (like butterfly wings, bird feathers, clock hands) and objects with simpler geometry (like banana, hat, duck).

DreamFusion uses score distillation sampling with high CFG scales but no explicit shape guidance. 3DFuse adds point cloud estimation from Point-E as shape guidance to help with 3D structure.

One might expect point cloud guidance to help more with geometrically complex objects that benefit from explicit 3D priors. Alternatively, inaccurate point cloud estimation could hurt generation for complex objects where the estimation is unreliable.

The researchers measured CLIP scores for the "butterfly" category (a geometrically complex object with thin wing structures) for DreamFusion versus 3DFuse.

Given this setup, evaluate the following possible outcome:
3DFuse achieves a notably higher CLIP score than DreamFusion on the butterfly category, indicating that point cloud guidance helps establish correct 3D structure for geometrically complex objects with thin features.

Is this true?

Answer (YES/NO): YES